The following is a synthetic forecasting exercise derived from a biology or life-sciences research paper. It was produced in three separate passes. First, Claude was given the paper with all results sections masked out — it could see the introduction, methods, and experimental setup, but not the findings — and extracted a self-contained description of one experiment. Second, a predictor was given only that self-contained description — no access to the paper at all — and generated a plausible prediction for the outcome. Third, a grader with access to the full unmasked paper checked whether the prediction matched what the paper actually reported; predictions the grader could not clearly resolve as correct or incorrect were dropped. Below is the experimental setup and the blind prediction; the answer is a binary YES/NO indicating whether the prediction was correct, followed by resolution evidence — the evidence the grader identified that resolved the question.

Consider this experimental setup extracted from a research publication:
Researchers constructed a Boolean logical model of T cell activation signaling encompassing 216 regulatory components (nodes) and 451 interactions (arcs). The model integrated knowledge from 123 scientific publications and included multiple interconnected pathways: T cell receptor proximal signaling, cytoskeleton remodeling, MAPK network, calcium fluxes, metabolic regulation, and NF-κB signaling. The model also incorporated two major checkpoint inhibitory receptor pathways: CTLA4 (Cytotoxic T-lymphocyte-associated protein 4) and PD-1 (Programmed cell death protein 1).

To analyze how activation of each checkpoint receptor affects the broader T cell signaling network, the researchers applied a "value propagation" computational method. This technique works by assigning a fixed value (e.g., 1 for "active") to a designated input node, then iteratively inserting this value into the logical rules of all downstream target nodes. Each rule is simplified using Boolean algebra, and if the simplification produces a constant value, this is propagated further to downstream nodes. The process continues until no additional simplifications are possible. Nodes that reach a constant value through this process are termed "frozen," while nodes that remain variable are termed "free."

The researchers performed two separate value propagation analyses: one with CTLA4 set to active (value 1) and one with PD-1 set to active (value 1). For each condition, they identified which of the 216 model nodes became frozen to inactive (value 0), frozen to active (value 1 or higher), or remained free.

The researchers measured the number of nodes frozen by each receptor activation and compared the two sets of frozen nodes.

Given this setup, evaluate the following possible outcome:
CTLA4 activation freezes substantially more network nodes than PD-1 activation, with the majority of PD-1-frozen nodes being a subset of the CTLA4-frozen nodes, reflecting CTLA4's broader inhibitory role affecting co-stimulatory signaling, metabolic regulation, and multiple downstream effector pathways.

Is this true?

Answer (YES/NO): YES